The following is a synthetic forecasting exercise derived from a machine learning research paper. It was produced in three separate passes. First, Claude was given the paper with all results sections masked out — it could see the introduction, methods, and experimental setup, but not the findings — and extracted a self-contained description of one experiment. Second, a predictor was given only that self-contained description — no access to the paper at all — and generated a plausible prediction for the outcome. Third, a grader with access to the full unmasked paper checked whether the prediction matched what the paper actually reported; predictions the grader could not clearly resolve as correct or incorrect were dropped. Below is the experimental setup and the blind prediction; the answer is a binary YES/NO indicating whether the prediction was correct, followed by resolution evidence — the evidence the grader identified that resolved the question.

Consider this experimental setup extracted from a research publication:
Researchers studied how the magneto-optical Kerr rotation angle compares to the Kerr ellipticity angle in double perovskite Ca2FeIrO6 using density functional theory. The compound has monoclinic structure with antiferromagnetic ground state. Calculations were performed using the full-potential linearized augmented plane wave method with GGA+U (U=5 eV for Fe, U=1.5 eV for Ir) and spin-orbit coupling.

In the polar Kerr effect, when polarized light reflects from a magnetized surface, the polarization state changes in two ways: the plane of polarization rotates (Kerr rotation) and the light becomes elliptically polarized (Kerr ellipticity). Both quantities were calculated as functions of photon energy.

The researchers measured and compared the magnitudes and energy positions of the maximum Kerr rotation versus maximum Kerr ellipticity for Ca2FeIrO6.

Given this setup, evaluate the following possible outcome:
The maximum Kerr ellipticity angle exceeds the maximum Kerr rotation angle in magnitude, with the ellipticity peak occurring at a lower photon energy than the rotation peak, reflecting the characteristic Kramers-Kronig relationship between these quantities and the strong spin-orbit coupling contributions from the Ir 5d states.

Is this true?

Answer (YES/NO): NO